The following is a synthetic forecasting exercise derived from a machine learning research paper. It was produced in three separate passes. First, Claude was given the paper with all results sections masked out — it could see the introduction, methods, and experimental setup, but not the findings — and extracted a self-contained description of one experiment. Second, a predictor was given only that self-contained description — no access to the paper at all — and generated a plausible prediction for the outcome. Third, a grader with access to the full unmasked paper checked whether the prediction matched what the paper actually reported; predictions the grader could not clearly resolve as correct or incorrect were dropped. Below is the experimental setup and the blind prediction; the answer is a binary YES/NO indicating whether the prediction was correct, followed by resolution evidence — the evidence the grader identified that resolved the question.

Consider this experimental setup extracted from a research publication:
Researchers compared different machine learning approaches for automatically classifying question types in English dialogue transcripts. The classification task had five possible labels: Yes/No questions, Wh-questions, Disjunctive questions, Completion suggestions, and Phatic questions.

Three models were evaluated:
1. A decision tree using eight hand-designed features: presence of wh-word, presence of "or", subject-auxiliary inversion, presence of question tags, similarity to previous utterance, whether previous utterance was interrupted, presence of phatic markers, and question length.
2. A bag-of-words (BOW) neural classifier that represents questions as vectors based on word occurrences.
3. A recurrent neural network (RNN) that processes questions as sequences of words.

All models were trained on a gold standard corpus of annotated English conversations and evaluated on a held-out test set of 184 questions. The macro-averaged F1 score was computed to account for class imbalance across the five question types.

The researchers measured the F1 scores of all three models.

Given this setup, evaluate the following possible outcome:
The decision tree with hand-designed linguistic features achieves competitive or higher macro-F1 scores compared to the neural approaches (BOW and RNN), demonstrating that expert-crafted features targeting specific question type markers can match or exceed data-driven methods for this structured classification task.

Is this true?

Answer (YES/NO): YES